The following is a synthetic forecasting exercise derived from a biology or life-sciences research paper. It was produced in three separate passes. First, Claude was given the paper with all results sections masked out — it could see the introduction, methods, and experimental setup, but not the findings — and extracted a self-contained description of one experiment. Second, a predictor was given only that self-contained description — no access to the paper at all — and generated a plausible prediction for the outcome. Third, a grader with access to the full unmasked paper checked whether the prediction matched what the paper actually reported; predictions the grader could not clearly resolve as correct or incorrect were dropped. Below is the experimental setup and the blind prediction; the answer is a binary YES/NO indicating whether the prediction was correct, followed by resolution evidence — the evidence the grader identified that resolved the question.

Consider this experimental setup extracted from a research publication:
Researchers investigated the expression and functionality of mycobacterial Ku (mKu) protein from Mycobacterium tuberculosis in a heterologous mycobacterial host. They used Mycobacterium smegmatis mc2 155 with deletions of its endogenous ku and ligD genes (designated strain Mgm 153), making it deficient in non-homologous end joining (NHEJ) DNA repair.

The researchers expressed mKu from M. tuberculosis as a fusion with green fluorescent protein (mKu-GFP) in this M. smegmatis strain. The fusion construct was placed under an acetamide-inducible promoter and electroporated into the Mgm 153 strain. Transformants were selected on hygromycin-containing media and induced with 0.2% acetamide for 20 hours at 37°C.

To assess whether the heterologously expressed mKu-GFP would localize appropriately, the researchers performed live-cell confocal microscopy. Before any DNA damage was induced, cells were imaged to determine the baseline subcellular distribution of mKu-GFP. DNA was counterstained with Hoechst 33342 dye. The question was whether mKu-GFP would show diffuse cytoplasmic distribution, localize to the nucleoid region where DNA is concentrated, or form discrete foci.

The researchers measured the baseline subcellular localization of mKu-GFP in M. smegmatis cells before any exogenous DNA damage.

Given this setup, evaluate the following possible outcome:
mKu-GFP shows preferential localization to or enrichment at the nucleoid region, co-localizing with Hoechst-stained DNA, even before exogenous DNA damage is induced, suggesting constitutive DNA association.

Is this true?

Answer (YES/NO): NO